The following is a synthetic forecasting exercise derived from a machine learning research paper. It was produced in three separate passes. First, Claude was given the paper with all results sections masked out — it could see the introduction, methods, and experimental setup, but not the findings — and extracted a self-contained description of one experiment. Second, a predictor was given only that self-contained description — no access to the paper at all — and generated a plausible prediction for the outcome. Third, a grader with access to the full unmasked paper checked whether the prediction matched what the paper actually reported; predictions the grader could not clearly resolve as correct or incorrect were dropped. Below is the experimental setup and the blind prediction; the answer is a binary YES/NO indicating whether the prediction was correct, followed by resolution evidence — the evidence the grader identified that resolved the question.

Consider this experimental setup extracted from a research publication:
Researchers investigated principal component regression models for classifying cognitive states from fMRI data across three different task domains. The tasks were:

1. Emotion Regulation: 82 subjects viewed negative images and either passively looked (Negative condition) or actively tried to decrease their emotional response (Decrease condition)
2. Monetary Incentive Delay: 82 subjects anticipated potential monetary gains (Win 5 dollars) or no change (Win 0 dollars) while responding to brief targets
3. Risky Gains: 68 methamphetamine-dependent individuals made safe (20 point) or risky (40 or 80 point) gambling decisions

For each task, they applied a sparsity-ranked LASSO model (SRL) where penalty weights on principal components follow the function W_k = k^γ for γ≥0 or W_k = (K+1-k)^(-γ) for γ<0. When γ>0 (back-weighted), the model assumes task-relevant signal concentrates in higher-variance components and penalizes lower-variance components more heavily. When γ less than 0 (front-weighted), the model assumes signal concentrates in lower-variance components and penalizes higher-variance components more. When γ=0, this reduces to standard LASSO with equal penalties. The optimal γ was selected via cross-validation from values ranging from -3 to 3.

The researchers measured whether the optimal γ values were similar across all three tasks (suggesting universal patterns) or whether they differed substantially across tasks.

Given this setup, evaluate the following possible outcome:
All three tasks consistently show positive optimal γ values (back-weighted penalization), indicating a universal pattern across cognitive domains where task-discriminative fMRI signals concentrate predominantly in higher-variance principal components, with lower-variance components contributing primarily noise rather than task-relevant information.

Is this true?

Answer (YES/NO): NO